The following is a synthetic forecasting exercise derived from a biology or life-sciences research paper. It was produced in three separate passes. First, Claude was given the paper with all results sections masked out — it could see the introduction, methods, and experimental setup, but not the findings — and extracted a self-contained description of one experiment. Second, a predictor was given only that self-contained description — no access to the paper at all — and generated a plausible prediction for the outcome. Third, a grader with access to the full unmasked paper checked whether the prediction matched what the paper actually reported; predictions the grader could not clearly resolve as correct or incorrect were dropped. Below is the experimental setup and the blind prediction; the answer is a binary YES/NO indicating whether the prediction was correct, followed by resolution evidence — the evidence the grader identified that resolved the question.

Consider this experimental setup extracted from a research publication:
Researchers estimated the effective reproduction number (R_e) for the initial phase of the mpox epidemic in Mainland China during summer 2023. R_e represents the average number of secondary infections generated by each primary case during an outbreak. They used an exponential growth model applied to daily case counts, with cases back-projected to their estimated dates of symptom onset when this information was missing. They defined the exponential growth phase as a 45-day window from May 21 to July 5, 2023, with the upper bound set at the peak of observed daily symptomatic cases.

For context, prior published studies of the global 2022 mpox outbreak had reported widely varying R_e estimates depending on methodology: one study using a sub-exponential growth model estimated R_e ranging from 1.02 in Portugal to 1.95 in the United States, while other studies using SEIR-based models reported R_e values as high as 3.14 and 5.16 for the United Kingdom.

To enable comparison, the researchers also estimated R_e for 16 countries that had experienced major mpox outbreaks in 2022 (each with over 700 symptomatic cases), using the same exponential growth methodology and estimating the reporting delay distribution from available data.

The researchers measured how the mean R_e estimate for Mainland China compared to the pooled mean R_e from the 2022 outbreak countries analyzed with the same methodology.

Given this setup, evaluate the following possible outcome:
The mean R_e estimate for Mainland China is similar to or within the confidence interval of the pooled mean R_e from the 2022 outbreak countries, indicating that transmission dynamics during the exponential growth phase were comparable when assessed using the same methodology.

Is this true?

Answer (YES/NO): YES